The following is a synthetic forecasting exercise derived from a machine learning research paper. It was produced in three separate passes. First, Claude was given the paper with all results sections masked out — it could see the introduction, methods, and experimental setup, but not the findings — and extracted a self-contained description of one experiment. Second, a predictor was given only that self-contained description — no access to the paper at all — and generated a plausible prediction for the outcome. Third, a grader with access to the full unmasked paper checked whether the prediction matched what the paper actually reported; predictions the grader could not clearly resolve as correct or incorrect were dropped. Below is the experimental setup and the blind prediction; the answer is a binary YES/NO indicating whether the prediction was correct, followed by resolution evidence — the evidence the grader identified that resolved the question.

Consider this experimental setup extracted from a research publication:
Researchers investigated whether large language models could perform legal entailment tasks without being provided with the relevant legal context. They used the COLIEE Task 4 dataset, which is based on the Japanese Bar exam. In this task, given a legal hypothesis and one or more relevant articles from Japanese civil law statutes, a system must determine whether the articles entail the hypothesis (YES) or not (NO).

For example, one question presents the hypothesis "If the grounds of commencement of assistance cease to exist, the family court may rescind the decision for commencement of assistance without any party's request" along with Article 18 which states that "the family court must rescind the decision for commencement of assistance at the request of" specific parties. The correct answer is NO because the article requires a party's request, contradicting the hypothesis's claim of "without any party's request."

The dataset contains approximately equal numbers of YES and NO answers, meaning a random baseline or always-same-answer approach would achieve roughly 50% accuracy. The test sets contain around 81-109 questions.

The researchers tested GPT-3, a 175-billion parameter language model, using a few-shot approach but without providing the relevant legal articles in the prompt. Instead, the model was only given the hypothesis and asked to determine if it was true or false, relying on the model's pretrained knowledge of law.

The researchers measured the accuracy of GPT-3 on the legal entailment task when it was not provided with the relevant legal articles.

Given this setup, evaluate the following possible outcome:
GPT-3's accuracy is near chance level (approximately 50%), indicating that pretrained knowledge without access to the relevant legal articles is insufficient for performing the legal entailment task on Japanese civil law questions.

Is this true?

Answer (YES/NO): NO